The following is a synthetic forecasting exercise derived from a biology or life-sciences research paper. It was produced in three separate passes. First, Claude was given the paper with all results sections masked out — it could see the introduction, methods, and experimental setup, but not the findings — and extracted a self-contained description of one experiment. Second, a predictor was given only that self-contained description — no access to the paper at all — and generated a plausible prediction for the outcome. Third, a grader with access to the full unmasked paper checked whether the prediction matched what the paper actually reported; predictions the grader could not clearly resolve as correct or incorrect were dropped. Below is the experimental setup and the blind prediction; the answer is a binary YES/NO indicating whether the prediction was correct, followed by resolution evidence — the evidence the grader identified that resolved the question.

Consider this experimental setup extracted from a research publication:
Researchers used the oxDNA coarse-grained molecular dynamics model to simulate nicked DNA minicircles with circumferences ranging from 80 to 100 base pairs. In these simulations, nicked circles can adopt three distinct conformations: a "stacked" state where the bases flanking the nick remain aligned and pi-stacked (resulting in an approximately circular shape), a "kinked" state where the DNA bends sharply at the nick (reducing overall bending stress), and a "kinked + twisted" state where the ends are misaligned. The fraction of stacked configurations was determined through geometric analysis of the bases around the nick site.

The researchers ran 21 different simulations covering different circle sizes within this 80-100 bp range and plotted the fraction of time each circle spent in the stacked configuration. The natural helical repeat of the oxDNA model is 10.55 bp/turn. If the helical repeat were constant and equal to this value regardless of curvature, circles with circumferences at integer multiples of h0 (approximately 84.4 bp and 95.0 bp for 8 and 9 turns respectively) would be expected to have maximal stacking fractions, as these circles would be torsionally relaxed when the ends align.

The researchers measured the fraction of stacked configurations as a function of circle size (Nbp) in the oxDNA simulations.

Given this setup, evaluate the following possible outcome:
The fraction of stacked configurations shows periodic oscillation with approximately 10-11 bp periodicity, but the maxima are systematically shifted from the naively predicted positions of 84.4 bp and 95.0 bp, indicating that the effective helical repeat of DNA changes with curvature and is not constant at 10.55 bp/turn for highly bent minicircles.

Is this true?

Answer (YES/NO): NO